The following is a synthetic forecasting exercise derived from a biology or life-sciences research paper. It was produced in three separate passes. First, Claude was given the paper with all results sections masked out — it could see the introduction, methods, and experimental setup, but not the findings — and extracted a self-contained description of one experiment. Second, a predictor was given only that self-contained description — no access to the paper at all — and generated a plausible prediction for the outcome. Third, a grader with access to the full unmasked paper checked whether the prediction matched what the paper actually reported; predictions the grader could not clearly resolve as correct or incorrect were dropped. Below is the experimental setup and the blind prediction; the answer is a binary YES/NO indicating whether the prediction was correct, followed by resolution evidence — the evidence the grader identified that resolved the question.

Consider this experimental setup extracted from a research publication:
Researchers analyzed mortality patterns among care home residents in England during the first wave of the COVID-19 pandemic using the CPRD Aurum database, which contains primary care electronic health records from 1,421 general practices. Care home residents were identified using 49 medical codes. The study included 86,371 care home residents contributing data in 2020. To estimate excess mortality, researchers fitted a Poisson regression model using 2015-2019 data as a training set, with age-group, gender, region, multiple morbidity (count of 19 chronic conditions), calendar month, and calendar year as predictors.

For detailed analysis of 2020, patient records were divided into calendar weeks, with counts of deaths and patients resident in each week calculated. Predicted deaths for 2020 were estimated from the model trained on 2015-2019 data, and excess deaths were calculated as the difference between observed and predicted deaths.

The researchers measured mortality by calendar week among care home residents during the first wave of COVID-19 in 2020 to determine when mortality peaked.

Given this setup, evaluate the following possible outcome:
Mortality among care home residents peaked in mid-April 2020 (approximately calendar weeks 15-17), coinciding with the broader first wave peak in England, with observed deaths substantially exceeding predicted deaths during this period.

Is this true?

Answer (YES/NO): YES